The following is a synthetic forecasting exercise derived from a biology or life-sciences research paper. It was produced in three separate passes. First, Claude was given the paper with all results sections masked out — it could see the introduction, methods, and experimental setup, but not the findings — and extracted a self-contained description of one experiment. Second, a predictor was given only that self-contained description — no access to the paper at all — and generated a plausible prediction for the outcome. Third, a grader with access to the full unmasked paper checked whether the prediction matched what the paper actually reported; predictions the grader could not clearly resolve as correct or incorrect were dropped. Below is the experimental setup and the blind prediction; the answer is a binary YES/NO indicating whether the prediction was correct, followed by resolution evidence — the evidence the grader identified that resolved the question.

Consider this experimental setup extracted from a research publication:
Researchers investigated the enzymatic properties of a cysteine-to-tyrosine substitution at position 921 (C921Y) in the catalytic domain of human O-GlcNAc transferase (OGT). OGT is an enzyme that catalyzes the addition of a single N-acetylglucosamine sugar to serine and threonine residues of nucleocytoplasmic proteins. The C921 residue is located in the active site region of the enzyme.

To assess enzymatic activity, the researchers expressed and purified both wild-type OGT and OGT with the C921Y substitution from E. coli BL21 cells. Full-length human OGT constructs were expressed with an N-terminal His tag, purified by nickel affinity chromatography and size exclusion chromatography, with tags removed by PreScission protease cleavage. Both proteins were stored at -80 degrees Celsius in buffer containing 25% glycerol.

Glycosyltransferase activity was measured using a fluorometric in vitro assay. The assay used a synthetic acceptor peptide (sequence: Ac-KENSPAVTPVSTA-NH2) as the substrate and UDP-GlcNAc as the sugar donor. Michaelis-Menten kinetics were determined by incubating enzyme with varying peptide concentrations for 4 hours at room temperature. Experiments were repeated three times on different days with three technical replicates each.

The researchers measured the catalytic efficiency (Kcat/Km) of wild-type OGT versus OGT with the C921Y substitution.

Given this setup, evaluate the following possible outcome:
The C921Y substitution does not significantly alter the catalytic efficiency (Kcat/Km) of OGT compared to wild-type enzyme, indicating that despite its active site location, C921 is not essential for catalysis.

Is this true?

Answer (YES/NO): YES